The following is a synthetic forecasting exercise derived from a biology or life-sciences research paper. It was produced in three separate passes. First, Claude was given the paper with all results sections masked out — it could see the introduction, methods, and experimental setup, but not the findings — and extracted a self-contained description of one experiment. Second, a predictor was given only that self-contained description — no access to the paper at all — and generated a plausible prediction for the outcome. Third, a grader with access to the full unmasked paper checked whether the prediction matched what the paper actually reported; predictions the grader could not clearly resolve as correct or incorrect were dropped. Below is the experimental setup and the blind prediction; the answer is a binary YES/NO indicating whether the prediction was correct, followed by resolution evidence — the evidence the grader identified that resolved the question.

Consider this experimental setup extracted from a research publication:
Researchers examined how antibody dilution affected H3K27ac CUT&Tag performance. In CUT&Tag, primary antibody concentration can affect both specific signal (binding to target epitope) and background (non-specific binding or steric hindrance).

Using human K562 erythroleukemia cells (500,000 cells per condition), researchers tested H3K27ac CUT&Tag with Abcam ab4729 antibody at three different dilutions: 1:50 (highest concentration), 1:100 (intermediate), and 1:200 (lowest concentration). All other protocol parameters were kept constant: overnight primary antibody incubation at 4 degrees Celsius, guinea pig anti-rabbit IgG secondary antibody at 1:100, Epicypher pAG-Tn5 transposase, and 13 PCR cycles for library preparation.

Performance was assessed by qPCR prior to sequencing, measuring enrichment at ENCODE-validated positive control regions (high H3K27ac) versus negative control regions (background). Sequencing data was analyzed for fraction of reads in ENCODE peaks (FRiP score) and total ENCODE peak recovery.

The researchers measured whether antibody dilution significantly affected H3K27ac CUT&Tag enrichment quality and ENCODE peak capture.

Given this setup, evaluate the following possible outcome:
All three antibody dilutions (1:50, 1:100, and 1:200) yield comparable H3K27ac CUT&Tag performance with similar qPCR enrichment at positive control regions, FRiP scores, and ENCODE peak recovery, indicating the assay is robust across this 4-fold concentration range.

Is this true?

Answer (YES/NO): NO